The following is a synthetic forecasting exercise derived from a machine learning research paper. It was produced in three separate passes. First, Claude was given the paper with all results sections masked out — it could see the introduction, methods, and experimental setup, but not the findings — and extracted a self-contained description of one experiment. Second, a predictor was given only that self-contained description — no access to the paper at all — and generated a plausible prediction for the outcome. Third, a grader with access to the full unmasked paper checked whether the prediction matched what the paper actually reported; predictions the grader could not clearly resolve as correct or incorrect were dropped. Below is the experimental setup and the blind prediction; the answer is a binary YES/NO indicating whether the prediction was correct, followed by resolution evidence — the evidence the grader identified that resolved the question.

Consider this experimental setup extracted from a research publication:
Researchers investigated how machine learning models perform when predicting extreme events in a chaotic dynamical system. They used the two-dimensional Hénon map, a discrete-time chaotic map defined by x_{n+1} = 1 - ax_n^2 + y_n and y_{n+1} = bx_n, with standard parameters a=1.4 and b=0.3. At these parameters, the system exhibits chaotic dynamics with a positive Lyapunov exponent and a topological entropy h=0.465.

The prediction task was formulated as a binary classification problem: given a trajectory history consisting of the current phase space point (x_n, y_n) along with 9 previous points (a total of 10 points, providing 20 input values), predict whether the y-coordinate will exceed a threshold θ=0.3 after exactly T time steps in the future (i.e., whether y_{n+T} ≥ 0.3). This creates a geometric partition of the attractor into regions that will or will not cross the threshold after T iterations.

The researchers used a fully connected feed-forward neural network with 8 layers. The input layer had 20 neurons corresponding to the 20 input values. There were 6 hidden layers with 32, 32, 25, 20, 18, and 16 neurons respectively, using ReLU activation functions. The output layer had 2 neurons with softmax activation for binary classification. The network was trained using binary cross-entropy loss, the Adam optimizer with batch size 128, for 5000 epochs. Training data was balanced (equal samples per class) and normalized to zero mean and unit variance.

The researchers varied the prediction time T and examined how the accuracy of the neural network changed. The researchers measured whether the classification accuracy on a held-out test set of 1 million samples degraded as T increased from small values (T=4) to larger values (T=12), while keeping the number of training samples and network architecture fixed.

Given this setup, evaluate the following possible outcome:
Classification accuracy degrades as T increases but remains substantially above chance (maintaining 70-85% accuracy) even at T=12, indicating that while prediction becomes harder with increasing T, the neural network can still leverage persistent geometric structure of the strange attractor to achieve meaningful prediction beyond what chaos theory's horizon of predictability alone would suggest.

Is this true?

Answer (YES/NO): NO